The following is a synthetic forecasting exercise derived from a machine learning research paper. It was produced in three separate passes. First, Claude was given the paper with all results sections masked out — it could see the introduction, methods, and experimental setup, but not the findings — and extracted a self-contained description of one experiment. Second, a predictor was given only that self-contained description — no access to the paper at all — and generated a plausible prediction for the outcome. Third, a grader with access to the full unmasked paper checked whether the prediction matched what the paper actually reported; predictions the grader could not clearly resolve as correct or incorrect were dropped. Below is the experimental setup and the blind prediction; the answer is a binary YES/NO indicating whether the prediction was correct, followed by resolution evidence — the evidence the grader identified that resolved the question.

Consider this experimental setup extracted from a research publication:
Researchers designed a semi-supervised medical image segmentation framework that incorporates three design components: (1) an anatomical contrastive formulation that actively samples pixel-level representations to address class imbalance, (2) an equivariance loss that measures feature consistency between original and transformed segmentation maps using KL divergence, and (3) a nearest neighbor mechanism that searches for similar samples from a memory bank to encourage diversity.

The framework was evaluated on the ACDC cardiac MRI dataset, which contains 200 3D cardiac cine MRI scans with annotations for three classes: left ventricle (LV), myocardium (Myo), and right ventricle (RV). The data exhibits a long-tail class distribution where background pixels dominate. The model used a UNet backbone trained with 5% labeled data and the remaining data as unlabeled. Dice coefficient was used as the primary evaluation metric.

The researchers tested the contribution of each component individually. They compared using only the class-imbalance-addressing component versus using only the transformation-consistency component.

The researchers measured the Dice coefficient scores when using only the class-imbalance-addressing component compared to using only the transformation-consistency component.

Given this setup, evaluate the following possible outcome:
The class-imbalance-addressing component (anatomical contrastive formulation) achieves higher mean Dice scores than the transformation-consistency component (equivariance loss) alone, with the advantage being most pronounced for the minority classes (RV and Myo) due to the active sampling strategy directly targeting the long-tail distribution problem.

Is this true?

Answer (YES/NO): NO